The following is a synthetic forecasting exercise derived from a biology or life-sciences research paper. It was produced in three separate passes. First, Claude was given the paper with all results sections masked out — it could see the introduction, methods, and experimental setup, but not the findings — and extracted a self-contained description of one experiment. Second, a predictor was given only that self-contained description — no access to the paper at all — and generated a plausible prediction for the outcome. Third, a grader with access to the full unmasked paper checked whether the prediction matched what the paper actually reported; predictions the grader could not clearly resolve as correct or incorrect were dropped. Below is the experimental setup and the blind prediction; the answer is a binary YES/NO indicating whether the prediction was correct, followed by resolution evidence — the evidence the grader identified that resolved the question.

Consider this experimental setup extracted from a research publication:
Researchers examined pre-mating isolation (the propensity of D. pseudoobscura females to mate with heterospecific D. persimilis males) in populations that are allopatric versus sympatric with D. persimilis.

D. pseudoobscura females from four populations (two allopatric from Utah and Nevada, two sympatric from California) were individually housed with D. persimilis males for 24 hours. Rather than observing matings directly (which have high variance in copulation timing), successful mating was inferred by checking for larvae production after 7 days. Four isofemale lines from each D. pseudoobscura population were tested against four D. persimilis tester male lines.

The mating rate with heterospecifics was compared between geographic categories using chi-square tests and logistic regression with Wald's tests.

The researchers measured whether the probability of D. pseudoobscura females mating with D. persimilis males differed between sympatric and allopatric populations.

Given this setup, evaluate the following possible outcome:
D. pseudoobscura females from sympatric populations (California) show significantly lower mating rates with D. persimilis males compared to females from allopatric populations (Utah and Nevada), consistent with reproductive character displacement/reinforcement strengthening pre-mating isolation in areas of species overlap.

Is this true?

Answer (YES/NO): NO